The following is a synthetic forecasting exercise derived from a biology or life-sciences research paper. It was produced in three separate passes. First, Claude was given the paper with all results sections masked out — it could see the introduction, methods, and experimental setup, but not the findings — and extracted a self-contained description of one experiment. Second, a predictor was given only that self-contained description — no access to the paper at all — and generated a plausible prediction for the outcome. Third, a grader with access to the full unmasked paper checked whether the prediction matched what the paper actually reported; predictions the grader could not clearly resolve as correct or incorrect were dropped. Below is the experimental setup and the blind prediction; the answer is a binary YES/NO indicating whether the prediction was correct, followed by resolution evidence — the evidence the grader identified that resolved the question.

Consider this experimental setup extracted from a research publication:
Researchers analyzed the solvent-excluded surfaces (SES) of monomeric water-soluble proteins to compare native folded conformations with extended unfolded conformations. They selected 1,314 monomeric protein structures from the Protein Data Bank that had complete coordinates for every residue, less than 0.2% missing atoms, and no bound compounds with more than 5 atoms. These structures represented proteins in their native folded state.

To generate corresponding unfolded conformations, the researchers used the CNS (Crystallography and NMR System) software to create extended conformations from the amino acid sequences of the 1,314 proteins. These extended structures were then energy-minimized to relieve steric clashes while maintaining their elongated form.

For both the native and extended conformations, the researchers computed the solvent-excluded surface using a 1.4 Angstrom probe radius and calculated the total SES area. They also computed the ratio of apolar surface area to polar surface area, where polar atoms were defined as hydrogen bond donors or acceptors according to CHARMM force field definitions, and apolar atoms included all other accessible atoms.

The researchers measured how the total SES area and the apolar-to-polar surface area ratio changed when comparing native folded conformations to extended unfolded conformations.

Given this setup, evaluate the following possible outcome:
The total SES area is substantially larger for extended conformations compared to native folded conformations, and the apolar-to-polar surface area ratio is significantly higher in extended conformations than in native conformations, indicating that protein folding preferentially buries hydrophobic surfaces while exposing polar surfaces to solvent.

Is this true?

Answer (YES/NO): YES